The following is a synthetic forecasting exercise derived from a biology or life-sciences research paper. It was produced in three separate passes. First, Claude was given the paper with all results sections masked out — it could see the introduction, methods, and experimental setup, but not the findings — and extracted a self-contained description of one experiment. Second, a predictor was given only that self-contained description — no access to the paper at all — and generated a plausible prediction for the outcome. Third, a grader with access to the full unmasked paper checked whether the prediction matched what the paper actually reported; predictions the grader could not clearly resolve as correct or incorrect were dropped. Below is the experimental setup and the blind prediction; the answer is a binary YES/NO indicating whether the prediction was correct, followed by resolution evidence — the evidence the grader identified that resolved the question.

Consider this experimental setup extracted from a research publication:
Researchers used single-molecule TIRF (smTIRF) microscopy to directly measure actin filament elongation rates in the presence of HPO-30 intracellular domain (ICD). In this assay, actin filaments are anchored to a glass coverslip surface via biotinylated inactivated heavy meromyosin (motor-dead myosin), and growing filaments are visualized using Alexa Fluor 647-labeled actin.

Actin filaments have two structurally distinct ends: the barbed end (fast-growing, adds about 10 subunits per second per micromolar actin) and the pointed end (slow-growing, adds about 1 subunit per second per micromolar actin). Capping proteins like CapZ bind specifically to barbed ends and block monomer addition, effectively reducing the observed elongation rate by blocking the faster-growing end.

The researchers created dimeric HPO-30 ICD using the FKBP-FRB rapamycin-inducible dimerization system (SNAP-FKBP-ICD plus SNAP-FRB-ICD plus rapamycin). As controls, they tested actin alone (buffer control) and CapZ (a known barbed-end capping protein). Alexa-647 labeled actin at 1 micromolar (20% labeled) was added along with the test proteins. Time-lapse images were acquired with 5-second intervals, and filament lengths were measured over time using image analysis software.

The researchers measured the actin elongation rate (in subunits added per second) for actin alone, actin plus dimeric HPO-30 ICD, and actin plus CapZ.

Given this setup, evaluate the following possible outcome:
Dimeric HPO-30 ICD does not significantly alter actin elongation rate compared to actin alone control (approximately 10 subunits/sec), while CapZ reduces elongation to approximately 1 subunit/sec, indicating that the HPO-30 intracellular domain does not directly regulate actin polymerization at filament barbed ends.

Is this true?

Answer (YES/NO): NO